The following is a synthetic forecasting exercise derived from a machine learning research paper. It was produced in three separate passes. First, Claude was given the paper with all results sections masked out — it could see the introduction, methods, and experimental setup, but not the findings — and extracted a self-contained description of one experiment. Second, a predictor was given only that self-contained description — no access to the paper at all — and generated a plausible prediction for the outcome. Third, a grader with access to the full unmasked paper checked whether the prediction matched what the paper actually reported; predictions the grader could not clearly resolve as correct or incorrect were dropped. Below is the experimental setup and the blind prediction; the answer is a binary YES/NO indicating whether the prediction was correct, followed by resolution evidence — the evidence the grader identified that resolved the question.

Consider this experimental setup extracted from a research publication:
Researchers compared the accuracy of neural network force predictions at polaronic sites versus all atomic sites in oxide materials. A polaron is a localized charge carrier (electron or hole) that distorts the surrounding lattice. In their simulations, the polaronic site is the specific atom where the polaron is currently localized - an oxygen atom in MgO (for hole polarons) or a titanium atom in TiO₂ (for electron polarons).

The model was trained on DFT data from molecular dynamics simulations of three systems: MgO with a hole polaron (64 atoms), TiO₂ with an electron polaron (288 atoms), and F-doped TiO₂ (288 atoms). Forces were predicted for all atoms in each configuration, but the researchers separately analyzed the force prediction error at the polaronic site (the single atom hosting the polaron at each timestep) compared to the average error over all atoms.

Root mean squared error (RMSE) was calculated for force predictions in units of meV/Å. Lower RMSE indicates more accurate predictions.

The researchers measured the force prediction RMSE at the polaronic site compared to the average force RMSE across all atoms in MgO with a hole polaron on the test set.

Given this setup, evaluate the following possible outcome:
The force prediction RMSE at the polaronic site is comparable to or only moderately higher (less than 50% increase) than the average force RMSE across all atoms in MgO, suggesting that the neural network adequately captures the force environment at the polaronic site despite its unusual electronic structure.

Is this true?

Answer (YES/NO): NO